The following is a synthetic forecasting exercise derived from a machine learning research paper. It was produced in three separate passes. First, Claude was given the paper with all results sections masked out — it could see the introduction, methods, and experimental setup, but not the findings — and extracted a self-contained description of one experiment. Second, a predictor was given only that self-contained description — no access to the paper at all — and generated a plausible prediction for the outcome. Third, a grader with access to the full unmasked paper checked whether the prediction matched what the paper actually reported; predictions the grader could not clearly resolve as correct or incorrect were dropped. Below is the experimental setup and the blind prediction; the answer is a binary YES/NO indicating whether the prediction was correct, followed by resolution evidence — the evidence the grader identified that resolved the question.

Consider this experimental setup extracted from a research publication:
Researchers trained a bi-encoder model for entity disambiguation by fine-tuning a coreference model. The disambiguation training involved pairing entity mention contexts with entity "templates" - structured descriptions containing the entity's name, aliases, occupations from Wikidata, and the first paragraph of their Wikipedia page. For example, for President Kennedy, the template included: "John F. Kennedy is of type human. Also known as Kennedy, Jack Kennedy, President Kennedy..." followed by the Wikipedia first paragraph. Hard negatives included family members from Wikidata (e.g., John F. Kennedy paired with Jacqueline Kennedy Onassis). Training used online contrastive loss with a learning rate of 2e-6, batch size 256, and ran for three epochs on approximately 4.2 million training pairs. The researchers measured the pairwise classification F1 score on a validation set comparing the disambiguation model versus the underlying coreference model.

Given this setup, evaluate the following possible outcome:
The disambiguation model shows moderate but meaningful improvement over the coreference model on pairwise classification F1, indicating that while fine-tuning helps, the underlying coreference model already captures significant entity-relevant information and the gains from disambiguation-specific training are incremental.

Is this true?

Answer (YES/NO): YES